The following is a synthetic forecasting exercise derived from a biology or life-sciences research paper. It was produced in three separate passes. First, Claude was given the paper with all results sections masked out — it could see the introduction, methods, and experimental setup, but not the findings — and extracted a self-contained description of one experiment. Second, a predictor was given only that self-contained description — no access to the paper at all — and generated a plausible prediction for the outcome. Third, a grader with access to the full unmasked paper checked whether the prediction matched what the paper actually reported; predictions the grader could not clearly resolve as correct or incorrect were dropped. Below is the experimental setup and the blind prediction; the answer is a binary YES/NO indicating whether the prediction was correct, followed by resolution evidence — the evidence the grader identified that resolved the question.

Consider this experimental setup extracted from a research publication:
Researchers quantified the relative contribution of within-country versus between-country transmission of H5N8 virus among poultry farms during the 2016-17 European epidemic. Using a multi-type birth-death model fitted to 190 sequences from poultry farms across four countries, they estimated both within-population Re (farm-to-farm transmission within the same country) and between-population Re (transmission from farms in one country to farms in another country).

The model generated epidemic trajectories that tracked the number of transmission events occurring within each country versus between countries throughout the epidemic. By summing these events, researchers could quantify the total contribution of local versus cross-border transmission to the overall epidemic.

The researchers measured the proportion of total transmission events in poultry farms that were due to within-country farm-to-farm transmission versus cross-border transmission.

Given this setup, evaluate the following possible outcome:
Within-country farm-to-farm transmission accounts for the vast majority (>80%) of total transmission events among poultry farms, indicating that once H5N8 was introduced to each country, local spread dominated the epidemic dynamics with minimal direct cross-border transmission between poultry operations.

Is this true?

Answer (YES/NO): YES